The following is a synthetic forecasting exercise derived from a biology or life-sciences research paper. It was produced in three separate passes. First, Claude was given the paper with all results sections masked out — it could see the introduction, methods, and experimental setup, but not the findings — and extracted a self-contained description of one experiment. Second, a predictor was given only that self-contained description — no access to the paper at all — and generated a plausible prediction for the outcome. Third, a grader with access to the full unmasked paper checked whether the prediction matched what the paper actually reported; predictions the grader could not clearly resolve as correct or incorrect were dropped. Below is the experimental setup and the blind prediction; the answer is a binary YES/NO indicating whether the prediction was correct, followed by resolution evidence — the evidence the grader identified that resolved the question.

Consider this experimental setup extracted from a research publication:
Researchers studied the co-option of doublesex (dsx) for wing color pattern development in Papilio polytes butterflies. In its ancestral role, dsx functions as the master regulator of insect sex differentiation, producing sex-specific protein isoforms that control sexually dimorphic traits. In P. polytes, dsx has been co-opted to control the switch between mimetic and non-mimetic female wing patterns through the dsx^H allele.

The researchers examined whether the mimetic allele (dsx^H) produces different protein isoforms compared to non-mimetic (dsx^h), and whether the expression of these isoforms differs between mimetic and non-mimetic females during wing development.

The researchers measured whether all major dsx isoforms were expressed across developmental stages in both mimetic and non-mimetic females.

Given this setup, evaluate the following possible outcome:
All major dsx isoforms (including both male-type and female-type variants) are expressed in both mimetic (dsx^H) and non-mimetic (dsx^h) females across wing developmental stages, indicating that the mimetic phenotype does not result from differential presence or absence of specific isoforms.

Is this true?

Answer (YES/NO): YES